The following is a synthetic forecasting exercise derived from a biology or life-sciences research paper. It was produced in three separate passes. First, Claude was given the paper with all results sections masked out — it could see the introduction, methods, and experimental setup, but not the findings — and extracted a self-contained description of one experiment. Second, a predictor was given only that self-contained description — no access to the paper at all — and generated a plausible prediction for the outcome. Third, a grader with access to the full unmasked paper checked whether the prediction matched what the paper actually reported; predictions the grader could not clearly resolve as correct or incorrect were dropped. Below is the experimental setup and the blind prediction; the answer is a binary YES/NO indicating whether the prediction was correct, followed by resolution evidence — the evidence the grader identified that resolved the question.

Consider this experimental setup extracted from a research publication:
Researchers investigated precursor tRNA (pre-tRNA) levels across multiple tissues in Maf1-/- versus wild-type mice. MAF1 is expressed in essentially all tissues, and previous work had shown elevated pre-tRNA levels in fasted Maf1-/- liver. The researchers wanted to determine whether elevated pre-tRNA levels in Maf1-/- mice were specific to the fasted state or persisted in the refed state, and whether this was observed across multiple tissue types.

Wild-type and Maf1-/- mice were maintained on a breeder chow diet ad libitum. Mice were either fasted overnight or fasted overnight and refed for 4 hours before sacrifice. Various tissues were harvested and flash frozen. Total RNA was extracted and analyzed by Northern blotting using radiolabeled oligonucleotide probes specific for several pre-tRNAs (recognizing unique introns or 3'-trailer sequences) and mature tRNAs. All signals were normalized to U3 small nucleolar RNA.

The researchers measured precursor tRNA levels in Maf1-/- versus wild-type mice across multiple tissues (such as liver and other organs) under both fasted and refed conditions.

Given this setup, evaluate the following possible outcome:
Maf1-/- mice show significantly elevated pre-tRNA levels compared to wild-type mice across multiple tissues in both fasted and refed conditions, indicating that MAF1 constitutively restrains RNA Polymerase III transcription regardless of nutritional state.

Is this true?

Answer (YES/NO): YES